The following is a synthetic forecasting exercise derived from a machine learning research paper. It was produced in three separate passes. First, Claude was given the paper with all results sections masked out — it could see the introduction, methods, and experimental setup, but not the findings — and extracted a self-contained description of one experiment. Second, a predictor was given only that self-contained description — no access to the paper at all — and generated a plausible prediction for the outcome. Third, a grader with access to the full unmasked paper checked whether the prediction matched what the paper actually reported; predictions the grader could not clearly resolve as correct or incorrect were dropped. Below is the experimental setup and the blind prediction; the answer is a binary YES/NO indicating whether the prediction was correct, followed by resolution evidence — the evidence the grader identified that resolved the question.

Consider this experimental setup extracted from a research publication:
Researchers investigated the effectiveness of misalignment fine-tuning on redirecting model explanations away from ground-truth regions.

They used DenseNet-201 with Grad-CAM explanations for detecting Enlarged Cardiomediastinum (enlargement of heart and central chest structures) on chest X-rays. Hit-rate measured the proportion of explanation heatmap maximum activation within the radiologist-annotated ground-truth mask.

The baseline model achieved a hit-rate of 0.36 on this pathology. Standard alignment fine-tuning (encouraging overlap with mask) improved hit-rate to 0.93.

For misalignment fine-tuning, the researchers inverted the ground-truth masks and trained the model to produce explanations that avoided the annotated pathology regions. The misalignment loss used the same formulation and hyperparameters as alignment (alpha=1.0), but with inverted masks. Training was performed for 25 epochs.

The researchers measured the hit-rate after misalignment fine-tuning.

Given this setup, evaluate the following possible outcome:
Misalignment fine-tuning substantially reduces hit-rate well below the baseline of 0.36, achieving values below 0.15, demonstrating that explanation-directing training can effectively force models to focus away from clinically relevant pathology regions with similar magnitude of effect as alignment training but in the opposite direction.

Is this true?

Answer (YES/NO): YES